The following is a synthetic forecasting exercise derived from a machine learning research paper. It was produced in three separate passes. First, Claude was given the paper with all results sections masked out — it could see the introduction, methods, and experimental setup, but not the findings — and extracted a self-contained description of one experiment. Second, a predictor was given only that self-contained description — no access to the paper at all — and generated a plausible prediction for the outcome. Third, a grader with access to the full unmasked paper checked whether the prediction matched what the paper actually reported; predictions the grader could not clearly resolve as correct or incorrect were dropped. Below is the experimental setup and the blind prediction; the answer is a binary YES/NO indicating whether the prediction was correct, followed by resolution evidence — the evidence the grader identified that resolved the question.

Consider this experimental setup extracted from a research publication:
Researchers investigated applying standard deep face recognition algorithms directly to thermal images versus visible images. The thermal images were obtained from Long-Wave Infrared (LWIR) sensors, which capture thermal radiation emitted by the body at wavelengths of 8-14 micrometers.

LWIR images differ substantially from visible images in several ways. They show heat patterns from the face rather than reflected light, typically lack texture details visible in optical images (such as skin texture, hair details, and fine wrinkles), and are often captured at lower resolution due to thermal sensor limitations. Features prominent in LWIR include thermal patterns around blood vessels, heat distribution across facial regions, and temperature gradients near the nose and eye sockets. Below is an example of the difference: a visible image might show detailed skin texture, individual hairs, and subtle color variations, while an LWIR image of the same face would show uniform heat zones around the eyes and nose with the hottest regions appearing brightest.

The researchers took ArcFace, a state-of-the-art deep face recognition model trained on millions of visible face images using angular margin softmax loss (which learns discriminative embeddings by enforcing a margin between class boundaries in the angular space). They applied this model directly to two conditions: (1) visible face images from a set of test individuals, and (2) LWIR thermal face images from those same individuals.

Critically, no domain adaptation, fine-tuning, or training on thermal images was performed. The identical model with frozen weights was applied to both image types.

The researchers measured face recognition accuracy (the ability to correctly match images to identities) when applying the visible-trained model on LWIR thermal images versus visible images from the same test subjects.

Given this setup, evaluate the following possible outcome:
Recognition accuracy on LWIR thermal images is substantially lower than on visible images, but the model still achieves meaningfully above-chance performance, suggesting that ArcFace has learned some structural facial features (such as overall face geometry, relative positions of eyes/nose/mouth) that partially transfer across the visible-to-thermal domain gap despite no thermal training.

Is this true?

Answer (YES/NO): YES